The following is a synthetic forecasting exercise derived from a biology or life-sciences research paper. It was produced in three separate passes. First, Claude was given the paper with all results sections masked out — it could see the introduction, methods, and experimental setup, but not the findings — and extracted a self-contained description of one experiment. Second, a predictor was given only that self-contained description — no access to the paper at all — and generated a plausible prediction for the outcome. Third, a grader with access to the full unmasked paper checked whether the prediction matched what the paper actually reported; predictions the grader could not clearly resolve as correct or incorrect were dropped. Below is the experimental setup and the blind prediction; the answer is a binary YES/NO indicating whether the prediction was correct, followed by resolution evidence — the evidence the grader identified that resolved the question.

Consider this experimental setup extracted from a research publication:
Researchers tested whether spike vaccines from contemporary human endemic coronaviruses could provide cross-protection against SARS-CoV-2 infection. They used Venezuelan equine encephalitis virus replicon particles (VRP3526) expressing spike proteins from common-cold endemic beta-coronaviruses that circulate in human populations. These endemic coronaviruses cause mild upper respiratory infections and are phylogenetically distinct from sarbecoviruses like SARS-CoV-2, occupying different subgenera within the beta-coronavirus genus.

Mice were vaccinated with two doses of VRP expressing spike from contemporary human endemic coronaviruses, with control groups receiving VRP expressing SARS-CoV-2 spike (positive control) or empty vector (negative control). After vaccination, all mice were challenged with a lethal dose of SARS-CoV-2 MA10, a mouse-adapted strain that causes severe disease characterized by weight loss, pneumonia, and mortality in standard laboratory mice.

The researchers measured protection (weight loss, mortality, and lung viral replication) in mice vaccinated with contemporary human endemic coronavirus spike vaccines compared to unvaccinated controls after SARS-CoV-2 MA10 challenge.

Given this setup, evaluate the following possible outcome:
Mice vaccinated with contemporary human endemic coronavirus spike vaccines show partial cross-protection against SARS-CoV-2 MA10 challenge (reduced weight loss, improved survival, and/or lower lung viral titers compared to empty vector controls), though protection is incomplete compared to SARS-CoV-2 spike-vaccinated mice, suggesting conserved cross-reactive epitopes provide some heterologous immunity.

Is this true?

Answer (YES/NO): NO